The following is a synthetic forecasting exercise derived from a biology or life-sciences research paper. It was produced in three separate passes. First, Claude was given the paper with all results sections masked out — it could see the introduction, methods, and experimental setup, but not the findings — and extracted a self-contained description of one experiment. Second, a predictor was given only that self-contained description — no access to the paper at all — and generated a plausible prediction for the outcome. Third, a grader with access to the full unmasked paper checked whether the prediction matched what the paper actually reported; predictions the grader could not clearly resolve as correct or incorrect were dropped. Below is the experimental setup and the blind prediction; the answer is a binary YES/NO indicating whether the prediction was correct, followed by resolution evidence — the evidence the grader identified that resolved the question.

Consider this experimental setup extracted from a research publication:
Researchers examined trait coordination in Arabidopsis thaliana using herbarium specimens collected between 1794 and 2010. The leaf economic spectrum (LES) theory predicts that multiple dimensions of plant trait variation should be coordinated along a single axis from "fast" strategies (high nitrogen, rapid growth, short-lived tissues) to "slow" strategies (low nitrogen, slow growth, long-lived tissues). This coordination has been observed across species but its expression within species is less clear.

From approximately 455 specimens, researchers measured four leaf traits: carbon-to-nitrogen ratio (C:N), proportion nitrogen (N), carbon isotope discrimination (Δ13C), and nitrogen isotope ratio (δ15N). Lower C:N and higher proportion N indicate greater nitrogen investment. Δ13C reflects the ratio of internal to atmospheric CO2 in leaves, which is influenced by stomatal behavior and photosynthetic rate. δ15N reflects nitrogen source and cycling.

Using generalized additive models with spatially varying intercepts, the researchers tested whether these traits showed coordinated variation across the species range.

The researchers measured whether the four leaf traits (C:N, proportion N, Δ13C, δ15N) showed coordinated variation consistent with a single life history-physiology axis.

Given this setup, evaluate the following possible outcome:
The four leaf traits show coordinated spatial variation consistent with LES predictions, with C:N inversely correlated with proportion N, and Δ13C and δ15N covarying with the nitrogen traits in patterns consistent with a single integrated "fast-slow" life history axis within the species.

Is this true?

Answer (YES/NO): NO